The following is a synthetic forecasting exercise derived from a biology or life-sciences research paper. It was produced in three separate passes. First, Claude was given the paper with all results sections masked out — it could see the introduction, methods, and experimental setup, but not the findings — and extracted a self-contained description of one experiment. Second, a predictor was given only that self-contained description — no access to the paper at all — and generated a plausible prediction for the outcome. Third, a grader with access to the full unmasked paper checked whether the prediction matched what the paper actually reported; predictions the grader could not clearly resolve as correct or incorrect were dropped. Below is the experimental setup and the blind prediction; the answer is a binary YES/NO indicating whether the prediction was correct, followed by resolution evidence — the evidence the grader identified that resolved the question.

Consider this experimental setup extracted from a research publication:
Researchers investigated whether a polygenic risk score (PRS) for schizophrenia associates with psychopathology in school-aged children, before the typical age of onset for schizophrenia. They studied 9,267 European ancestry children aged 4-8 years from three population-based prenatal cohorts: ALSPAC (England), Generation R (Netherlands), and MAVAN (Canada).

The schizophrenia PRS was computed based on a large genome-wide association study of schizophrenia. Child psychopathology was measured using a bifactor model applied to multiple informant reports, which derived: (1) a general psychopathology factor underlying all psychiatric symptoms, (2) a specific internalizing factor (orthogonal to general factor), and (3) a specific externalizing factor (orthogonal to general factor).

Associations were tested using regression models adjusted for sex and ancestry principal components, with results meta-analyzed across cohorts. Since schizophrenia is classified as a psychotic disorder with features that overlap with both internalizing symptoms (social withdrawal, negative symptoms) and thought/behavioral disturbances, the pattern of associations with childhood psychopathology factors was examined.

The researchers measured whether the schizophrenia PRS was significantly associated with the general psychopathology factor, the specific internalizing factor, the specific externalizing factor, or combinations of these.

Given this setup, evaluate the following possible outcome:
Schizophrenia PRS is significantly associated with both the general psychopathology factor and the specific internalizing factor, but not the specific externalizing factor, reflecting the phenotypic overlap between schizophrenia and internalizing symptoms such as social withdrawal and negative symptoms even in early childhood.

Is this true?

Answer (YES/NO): YES